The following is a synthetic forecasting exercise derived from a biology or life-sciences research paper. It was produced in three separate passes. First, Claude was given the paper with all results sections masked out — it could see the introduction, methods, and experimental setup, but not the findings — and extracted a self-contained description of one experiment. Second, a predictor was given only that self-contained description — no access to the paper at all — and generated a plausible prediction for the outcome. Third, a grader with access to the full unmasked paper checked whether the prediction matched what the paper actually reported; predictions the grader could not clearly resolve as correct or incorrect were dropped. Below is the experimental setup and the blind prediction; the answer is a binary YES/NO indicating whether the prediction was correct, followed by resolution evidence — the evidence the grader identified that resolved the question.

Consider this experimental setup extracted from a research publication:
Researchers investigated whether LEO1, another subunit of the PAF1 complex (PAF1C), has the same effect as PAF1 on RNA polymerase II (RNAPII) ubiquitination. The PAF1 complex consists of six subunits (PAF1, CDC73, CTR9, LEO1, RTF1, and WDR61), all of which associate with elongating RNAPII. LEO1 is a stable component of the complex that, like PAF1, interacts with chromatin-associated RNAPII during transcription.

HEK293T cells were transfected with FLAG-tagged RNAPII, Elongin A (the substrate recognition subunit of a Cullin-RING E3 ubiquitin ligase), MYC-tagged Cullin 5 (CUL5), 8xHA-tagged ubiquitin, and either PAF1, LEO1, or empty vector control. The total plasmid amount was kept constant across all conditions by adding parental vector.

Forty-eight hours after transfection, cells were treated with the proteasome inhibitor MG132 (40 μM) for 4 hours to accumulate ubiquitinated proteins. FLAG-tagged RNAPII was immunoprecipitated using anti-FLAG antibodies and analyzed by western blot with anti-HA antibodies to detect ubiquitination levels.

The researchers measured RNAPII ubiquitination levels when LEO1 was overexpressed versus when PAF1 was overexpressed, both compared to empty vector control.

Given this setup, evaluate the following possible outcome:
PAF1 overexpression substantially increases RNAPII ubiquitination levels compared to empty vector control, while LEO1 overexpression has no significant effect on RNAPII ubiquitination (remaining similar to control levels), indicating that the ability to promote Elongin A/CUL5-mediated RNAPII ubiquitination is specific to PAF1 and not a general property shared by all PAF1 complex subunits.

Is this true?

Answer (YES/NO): NO